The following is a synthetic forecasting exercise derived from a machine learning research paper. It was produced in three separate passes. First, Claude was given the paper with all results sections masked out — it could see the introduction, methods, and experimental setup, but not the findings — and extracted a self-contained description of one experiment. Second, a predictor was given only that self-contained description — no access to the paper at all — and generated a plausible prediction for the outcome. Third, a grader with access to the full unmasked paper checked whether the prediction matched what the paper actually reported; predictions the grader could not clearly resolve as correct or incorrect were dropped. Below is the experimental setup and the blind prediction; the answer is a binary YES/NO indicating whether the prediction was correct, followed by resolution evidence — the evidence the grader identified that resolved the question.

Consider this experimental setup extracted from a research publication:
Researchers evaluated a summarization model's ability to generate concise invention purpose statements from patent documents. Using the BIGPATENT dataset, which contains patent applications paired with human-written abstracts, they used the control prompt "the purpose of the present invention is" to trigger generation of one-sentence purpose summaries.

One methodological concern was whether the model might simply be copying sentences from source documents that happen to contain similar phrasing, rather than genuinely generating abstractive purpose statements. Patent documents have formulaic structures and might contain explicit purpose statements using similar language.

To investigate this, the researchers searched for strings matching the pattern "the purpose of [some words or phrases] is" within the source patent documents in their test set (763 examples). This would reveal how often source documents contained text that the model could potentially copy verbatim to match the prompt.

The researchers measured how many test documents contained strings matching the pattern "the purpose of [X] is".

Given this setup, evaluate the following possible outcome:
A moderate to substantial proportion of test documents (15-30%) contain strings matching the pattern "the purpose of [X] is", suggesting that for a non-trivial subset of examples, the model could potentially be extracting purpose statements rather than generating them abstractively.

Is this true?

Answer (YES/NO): NO